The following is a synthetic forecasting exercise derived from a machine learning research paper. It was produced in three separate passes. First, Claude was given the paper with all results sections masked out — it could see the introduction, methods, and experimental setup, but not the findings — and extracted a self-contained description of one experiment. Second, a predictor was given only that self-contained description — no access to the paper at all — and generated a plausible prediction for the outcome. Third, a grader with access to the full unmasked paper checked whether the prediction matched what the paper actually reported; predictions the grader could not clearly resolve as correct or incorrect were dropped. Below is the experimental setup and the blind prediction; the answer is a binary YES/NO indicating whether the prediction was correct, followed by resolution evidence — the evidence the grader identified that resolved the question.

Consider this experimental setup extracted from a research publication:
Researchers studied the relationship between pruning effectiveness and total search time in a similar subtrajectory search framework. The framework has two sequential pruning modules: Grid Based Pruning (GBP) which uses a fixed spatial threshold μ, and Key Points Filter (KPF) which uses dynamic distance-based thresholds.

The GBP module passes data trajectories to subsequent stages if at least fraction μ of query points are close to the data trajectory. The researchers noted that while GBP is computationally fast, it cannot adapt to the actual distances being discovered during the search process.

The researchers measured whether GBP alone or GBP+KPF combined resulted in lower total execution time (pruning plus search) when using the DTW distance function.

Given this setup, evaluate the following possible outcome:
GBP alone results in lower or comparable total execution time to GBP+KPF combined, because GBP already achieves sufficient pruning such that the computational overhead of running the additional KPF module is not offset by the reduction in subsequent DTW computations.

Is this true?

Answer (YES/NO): NO